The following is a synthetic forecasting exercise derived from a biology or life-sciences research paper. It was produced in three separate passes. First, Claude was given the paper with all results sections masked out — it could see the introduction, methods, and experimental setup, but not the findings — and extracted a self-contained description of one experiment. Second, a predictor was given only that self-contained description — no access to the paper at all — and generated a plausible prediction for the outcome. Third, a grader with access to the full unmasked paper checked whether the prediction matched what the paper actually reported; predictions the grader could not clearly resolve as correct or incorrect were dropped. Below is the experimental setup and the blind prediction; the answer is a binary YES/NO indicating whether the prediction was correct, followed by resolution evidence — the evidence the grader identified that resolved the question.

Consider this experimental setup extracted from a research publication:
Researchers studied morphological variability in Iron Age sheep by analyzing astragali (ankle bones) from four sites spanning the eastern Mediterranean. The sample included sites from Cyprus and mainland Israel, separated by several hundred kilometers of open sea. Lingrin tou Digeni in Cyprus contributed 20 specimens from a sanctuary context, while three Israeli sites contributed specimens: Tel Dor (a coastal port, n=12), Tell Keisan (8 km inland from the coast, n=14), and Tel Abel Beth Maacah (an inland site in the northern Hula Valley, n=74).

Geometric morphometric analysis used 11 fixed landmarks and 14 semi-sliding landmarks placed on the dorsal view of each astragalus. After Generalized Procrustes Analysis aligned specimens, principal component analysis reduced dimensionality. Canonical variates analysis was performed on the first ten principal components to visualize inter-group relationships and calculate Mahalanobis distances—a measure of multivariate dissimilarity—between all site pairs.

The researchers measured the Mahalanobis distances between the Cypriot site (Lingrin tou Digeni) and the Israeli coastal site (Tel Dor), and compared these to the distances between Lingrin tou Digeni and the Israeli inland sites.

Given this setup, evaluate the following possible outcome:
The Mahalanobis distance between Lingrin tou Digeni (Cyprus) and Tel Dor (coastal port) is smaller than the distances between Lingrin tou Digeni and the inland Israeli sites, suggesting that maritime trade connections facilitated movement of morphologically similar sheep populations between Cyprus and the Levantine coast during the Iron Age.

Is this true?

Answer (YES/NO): YES